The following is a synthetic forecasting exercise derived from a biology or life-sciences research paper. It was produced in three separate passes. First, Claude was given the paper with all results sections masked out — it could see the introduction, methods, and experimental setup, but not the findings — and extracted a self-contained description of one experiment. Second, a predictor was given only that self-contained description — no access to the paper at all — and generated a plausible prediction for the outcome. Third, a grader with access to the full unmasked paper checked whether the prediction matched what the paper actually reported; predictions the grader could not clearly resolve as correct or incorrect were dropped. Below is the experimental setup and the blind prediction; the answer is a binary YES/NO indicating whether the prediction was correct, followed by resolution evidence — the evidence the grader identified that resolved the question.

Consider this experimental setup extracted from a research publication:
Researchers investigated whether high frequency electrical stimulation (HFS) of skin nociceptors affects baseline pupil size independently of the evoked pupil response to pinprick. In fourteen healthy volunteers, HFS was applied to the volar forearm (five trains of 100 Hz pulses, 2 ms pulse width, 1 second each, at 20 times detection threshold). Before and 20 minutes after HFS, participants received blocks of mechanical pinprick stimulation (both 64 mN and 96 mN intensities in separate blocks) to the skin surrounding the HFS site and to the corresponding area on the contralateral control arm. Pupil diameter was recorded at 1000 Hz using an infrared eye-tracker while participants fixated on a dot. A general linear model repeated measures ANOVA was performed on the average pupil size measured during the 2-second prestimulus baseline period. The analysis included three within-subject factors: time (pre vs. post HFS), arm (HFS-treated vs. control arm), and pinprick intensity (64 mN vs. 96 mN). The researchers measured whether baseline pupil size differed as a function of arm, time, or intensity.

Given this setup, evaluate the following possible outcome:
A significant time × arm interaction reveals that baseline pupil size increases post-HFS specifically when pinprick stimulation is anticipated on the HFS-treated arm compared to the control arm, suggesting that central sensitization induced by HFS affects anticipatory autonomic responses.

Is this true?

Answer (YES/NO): NO